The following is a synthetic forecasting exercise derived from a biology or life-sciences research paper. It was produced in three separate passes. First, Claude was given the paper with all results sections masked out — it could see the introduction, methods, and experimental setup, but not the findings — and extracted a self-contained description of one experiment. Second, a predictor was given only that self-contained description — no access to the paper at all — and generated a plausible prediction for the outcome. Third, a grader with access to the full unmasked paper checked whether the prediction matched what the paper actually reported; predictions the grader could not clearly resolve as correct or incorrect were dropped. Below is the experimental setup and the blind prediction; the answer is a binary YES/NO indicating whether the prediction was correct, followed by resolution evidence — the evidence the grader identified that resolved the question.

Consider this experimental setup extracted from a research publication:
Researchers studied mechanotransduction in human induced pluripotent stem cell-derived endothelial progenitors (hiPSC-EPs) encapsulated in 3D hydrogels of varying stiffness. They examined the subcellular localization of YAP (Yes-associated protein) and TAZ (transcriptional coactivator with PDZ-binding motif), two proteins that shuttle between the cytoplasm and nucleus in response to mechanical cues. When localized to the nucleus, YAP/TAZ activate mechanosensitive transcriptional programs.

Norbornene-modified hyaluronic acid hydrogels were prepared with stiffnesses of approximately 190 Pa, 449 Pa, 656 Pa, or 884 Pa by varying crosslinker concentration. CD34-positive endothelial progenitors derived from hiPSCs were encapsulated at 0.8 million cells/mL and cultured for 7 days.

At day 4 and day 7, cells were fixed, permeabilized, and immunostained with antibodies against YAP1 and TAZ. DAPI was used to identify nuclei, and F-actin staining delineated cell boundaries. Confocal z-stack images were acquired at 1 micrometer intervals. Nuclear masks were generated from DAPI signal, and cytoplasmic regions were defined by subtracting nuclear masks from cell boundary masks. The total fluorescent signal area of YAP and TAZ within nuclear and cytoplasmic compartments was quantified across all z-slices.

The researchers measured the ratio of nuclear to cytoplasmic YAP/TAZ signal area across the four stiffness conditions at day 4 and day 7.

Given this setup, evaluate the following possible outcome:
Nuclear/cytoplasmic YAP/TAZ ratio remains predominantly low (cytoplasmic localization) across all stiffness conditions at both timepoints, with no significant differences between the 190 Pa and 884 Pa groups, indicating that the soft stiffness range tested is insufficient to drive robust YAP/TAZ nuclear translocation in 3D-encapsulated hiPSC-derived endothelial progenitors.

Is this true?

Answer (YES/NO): NO